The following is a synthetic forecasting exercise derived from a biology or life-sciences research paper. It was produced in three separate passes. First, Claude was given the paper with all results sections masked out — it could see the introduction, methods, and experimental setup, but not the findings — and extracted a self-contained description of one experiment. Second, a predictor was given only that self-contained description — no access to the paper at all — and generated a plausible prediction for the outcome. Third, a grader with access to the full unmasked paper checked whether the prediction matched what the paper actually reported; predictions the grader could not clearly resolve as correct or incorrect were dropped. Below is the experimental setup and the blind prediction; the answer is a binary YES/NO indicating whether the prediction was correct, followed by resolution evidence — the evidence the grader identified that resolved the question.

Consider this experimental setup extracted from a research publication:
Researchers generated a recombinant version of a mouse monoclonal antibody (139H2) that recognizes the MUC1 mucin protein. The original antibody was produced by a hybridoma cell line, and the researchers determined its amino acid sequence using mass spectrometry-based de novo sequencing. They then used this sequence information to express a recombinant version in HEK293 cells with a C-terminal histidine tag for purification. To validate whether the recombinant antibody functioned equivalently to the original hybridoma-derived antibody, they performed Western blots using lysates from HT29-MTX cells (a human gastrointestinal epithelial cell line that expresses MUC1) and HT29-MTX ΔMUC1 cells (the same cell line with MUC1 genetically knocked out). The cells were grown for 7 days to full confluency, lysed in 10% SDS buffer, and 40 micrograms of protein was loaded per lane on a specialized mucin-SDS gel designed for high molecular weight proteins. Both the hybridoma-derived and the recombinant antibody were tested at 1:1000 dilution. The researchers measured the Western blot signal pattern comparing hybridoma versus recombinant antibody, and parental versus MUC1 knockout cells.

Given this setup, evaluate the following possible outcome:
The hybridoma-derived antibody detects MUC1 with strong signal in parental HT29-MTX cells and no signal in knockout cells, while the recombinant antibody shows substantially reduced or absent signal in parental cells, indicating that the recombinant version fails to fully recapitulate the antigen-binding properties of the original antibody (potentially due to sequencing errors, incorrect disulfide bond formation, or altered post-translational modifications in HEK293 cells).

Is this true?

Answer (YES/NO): NO